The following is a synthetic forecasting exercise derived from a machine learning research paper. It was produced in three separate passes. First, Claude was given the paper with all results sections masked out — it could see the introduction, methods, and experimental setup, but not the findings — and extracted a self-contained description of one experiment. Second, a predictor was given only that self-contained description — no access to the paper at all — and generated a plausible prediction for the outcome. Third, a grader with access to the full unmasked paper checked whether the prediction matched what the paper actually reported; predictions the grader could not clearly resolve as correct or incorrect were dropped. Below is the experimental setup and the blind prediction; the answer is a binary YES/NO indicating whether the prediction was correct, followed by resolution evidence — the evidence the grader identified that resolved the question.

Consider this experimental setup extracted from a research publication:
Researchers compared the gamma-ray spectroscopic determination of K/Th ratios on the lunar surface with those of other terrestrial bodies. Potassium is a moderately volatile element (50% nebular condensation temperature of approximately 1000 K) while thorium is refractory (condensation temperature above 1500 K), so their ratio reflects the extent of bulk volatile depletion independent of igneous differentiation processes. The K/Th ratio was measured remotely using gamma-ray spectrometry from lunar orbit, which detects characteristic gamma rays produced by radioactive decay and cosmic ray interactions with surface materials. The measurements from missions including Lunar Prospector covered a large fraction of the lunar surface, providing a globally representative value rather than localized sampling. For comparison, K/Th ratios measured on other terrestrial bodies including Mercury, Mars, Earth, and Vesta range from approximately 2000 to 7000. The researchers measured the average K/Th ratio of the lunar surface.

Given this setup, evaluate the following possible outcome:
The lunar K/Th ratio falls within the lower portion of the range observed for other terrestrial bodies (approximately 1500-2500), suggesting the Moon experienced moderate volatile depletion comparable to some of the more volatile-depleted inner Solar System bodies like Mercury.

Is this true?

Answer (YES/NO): NO